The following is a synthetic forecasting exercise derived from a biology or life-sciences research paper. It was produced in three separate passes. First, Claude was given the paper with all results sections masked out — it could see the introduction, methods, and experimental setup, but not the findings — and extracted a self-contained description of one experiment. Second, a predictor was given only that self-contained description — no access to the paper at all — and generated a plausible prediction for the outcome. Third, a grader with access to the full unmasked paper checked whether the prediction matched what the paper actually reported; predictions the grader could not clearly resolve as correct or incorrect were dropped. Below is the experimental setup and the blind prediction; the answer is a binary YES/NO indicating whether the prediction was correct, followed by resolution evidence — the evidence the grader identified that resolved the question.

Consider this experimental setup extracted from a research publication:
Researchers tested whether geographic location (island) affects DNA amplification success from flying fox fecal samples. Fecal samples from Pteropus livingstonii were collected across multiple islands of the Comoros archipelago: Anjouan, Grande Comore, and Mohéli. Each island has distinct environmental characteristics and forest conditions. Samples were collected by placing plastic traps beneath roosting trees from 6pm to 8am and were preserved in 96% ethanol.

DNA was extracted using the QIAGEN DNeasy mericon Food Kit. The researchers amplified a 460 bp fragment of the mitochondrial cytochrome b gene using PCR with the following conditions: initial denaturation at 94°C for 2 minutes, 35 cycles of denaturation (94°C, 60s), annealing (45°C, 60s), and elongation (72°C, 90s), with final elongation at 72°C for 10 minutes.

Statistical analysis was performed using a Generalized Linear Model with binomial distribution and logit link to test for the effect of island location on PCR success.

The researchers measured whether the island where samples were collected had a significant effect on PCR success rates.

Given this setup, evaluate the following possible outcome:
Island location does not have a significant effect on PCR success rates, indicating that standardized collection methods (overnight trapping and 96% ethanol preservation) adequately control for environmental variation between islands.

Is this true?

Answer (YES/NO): NO